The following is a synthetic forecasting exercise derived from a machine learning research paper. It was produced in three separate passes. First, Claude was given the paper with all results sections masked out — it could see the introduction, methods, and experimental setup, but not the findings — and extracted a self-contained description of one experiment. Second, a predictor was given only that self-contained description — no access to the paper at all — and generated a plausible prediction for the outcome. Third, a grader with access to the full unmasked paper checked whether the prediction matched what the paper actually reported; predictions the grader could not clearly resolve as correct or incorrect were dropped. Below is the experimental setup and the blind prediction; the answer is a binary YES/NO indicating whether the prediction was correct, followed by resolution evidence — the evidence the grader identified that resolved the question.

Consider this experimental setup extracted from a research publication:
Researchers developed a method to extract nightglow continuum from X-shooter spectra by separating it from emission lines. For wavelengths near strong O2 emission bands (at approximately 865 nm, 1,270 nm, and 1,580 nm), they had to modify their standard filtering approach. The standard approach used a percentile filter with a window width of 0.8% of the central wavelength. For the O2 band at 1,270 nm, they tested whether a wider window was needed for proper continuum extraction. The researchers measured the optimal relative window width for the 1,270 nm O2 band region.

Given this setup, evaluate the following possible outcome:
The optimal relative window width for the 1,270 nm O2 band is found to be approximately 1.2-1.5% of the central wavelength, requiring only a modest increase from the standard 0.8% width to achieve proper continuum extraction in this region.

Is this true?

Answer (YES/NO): NO